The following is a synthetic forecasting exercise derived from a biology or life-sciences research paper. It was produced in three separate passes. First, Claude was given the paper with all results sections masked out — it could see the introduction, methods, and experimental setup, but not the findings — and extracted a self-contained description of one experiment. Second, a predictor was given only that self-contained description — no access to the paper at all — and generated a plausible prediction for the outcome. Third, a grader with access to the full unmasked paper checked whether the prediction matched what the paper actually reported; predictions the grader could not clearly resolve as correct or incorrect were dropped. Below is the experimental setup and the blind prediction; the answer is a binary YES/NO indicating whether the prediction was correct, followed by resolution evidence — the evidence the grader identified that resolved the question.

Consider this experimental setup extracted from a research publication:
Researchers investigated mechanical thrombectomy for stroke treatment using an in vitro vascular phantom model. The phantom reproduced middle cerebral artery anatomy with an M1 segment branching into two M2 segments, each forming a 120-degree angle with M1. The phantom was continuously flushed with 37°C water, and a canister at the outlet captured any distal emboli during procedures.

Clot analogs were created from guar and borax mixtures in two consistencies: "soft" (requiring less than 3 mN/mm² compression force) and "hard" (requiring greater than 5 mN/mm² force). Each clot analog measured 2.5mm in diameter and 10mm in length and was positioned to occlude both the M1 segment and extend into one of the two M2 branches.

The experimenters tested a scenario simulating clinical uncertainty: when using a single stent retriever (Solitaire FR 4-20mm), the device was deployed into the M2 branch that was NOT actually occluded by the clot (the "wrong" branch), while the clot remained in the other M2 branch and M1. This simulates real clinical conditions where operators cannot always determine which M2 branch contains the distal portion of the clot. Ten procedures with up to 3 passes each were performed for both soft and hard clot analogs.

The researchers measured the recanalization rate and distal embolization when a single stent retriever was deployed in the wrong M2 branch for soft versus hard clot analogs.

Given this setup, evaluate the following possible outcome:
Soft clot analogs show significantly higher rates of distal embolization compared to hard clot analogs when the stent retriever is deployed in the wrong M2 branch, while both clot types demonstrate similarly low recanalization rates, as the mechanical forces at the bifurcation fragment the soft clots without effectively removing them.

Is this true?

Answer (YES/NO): NO